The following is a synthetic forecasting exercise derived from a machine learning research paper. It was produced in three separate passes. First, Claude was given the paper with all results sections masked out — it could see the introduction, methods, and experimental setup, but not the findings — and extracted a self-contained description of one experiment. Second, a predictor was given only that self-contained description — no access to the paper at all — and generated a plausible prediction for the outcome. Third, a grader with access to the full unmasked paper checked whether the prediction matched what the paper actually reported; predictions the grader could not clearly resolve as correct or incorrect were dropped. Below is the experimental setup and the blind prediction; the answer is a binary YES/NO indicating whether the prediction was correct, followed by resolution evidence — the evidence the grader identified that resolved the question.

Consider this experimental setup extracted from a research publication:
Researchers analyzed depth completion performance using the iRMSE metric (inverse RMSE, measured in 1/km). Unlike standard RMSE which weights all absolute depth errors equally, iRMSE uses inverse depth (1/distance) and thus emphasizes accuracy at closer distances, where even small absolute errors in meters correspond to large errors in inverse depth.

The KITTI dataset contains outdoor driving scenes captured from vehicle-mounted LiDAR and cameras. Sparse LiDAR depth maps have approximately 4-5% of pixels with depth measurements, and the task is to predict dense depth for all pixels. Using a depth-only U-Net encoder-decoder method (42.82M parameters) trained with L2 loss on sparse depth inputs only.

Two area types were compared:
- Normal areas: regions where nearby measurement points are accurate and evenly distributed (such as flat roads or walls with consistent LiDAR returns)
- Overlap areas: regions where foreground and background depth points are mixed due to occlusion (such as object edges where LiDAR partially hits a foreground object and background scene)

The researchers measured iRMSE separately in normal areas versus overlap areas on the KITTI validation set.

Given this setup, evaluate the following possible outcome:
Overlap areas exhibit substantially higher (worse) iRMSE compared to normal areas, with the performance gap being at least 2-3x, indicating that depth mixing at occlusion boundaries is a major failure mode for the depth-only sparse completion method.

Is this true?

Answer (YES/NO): YES